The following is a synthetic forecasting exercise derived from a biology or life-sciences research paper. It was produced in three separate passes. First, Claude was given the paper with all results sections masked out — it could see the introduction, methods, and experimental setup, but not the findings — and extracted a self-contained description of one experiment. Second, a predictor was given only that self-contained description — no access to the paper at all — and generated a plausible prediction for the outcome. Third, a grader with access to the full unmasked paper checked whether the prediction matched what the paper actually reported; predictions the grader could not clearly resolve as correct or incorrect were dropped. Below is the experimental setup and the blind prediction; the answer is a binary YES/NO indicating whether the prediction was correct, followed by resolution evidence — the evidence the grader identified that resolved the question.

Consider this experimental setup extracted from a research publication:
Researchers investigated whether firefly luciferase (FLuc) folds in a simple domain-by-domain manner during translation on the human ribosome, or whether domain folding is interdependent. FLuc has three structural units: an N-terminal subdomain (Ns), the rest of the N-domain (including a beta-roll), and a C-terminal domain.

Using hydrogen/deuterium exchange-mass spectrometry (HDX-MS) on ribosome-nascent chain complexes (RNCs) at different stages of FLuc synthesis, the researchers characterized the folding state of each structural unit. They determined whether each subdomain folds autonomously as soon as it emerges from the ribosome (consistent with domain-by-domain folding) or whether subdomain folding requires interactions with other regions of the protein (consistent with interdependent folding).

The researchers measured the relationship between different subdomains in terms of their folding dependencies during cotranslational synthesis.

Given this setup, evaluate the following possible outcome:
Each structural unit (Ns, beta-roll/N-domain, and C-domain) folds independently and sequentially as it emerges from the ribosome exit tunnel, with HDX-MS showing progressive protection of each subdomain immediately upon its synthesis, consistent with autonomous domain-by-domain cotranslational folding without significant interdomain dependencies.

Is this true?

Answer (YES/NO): NO